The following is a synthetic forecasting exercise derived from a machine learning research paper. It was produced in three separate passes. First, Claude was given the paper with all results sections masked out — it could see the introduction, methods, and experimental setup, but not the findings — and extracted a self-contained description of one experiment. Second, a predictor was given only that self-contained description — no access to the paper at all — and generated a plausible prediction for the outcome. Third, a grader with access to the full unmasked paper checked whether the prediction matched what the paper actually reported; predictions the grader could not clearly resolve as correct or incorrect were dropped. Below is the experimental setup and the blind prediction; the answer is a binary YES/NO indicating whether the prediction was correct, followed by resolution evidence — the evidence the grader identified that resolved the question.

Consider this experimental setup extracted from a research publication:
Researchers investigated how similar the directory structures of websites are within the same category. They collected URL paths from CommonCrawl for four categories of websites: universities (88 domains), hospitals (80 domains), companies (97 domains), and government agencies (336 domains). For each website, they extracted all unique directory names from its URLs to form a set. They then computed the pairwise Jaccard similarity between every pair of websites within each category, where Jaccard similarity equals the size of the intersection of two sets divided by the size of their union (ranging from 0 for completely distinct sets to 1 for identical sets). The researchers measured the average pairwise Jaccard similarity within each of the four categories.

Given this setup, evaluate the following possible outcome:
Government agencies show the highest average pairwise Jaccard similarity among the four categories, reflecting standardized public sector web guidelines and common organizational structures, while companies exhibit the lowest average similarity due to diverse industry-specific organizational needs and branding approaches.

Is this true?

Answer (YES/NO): NO